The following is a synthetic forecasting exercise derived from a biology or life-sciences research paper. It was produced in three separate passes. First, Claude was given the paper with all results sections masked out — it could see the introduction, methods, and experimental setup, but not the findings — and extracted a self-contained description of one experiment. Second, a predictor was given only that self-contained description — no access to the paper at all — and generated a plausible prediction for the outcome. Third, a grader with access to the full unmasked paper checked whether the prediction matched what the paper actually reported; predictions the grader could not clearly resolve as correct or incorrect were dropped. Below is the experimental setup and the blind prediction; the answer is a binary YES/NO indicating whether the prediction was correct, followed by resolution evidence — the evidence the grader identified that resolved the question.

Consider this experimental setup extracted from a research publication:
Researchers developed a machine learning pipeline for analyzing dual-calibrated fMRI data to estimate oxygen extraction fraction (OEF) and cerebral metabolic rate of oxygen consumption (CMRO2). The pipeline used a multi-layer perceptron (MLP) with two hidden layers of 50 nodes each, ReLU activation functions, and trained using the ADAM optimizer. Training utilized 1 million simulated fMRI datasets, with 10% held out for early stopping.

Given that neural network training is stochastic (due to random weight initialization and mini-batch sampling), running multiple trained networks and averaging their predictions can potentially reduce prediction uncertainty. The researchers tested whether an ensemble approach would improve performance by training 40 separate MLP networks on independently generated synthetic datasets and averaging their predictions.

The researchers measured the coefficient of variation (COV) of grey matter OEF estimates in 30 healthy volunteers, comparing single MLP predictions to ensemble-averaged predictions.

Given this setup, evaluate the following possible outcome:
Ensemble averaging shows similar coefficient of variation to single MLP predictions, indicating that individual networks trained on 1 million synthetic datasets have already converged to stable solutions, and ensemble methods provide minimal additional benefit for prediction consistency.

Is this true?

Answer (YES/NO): NO